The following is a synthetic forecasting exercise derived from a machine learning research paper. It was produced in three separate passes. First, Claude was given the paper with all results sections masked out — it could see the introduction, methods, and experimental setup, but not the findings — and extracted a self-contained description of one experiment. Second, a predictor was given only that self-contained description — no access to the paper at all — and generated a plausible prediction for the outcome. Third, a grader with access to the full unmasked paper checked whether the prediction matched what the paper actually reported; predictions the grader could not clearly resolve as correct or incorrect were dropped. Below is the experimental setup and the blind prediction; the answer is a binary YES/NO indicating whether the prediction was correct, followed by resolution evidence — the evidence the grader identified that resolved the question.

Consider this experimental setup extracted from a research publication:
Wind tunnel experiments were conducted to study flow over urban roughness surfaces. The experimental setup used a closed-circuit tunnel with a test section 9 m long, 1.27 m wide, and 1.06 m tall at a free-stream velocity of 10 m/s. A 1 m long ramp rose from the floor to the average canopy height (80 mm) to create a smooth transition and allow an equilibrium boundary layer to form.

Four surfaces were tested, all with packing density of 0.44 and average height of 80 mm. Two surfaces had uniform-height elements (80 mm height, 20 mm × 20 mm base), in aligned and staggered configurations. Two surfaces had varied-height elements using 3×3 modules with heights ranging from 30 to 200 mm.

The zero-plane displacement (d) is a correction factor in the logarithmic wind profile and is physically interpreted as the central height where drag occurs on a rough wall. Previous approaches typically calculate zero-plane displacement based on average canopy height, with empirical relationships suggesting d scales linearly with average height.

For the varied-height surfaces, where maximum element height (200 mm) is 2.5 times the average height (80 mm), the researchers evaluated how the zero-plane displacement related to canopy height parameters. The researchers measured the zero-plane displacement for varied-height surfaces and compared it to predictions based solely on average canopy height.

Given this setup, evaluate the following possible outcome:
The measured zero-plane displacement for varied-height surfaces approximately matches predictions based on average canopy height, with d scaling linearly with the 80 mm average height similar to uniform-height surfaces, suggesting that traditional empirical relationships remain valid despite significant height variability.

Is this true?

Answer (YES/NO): NO